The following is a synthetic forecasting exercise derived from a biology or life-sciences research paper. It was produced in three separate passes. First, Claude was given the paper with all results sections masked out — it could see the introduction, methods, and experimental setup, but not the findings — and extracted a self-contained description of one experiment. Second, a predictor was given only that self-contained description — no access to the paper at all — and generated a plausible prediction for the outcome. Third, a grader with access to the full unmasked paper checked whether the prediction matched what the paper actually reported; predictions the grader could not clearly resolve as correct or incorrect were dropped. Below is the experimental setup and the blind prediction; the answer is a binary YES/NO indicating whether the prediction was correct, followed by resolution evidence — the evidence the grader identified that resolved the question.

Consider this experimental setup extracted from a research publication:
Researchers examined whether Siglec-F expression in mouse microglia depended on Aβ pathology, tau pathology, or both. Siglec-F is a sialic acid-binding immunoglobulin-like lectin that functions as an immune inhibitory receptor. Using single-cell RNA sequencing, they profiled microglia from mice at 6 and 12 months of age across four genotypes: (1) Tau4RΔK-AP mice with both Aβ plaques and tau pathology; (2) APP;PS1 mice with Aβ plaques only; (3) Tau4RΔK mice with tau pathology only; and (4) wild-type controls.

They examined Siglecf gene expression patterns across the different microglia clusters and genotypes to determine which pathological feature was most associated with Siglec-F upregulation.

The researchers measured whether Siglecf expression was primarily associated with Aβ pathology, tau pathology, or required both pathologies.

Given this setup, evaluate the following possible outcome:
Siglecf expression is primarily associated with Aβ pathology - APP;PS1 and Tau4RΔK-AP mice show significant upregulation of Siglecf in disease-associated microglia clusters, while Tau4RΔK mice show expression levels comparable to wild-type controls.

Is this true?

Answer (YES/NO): YES